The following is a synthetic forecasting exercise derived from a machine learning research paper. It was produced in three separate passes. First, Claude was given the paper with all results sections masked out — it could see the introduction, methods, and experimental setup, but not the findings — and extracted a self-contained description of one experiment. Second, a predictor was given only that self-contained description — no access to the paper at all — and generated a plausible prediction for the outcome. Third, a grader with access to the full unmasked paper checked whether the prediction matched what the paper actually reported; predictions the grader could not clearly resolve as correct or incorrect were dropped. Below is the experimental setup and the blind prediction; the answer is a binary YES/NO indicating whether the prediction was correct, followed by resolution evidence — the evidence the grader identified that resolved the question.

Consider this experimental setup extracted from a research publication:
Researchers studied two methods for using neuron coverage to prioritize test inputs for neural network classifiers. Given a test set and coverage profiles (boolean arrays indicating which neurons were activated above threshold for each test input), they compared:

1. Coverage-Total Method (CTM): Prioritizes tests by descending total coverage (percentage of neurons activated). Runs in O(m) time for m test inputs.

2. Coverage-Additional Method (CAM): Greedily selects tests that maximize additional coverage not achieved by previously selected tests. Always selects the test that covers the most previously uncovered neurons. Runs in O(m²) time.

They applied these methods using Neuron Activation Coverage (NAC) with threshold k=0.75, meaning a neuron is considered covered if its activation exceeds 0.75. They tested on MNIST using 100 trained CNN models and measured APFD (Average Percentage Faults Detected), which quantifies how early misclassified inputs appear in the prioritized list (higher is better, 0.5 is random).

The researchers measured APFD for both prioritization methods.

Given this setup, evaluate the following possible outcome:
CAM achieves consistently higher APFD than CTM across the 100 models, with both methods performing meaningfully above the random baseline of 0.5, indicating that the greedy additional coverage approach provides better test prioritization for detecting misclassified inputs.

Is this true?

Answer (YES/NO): NO